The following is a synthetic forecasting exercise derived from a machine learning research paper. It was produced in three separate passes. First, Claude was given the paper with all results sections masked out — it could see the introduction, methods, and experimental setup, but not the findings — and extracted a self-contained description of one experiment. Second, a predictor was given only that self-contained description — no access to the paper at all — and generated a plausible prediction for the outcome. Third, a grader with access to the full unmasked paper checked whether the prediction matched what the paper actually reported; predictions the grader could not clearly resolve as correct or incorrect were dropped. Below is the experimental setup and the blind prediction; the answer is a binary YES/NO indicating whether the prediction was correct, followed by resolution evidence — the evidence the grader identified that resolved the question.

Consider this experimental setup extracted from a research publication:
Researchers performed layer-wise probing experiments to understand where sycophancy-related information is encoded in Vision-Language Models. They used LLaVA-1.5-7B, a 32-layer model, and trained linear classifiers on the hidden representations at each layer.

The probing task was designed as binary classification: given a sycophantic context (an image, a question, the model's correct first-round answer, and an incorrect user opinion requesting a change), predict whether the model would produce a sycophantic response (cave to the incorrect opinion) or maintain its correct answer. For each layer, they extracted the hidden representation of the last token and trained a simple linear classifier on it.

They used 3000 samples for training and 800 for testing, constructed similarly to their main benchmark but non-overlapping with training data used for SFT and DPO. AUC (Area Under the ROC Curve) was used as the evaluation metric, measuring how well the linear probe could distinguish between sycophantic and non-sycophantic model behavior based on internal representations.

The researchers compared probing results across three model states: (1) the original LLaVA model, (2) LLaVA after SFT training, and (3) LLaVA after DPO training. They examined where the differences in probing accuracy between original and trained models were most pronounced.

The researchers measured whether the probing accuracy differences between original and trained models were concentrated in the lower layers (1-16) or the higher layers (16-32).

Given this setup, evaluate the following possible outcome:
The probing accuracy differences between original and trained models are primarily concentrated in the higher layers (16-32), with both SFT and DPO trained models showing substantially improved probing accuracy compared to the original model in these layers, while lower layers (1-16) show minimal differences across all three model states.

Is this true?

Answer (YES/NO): NO